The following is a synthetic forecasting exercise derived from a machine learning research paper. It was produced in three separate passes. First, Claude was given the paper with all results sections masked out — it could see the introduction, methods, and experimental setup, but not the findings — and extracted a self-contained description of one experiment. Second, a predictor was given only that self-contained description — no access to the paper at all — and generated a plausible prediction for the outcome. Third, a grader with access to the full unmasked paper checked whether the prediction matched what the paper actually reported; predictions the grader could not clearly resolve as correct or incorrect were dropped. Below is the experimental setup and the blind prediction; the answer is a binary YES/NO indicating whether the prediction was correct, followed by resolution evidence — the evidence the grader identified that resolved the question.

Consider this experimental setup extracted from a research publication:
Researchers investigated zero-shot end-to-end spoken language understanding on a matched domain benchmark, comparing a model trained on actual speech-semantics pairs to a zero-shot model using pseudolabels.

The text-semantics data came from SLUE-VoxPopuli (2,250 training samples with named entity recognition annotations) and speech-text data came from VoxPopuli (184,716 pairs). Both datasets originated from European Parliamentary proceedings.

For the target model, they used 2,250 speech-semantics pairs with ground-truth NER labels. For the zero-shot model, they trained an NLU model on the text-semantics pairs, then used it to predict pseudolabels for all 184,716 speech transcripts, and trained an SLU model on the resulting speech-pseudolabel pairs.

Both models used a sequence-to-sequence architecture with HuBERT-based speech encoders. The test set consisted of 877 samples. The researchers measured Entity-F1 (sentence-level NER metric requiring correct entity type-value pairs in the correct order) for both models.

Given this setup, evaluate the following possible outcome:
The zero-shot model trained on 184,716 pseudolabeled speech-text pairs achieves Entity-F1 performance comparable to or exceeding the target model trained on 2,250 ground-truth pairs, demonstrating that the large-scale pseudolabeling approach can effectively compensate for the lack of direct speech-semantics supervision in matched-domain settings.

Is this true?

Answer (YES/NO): YES